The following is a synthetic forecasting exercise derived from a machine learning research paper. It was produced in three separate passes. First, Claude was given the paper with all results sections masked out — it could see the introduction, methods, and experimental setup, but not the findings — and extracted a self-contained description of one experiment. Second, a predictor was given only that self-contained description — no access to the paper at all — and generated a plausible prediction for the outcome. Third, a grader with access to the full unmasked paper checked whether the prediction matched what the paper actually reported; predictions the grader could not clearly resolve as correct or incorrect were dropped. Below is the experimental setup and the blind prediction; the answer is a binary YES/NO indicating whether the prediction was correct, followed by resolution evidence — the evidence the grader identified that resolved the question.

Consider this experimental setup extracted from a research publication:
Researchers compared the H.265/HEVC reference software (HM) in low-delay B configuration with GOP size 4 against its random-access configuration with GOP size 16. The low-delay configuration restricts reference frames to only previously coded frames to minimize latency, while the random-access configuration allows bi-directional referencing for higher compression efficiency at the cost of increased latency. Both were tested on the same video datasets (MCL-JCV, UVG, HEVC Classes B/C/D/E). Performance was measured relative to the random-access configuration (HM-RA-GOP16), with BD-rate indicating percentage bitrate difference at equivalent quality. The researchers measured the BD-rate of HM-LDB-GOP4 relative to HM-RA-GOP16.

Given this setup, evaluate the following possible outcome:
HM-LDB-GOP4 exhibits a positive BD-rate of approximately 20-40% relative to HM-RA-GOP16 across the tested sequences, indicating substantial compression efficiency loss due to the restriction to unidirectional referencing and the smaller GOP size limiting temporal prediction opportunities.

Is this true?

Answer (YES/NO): YES